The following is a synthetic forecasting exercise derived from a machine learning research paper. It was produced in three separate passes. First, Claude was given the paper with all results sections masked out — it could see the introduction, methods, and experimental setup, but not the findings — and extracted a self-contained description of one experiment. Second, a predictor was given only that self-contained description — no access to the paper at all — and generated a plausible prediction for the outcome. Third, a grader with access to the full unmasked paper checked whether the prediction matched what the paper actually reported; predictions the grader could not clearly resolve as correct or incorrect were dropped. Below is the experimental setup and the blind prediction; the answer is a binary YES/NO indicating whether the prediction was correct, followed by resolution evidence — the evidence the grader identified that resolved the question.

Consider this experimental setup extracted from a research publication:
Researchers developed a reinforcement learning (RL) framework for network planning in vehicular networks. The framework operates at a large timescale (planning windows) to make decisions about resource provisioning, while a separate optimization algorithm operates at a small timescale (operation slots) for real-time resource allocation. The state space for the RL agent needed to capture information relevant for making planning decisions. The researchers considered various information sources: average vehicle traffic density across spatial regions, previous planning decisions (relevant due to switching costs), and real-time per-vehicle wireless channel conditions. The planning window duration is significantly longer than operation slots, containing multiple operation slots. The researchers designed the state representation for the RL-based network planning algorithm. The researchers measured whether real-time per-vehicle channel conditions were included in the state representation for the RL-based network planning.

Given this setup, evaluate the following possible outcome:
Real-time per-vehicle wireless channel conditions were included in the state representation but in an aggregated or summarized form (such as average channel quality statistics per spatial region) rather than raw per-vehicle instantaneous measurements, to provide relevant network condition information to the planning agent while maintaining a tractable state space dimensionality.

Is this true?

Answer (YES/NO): NO